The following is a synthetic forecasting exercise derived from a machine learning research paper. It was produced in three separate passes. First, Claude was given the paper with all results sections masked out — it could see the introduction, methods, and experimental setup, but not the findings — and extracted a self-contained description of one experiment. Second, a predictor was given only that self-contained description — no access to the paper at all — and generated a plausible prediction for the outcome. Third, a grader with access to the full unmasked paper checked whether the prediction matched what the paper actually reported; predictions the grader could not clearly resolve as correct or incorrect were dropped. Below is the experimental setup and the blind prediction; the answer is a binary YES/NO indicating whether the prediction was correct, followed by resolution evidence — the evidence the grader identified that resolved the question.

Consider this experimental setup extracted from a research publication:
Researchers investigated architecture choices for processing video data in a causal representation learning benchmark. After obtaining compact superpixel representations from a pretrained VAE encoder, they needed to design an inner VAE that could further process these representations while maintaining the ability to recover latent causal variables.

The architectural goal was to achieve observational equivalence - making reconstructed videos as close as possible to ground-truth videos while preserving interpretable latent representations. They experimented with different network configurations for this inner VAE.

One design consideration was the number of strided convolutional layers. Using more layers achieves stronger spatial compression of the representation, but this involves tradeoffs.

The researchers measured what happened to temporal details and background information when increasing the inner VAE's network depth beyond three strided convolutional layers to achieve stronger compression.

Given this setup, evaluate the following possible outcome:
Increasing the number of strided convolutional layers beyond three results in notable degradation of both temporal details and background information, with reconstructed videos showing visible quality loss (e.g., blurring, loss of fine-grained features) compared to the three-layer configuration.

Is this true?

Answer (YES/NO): YES